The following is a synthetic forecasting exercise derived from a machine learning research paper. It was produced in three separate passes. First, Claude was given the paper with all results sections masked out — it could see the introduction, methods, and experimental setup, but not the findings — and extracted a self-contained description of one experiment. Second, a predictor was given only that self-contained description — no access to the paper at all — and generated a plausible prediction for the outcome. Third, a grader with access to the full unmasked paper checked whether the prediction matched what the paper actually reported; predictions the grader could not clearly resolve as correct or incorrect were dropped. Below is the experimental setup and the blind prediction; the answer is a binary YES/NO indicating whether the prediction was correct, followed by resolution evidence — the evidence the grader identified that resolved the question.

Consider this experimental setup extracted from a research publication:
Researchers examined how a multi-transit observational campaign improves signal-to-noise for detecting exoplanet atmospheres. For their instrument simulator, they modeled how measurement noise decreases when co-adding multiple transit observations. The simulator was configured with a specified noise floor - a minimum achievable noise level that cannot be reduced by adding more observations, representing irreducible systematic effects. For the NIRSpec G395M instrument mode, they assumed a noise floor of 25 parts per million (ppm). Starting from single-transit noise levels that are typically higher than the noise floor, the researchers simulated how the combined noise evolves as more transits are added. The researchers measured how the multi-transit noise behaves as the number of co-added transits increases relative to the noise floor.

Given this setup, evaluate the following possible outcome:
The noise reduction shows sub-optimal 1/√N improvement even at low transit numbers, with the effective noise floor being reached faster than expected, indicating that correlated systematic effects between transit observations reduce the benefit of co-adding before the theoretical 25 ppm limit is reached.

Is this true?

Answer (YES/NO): NO